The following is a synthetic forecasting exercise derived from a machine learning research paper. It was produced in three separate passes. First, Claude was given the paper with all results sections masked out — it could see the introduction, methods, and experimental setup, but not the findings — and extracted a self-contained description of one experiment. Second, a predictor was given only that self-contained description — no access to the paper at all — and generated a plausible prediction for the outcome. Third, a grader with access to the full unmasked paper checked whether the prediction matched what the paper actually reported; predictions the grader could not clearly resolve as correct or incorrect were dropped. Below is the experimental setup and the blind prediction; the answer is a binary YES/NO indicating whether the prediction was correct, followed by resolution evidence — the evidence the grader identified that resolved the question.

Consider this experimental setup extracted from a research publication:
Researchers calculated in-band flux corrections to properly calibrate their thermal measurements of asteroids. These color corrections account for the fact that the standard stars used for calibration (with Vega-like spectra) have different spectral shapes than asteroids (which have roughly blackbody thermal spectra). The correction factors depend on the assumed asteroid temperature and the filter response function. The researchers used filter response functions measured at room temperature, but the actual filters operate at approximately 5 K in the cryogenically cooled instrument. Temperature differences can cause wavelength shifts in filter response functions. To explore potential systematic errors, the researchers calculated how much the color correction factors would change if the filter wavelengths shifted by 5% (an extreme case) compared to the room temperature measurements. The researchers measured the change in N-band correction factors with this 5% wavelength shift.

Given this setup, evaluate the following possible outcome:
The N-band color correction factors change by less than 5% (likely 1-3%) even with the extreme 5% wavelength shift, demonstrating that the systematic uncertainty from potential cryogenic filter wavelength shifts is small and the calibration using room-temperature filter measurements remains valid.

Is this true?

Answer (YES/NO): NO